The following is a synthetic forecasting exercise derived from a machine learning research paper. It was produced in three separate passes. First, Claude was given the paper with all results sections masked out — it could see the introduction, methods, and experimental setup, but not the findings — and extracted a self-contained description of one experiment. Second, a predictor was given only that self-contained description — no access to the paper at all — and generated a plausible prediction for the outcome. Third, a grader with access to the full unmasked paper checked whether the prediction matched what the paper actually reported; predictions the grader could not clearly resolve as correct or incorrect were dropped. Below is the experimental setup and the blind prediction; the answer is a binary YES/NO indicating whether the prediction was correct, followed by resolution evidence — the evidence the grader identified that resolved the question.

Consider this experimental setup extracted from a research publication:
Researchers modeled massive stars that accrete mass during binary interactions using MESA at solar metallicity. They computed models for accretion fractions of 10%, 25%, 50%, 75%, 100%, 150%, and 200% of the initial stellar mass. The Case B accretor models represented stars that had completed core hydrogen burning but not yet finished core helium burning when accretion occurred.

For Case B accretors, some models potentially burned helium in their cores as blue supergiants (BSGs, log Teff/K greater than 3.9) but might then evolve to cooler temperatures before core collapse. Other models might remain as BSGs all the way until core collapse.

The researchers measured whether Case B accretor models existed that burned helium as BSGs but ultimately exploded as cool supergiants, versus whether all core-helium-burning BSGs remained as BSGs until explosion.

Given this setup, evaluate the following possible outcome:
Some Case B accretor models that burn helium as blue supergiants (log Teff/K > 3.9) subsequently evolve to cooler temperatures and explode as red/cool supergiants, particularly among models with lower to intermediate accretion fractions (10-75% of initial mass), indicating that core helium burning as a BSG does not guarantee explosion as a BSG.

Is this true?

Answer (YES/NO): YES